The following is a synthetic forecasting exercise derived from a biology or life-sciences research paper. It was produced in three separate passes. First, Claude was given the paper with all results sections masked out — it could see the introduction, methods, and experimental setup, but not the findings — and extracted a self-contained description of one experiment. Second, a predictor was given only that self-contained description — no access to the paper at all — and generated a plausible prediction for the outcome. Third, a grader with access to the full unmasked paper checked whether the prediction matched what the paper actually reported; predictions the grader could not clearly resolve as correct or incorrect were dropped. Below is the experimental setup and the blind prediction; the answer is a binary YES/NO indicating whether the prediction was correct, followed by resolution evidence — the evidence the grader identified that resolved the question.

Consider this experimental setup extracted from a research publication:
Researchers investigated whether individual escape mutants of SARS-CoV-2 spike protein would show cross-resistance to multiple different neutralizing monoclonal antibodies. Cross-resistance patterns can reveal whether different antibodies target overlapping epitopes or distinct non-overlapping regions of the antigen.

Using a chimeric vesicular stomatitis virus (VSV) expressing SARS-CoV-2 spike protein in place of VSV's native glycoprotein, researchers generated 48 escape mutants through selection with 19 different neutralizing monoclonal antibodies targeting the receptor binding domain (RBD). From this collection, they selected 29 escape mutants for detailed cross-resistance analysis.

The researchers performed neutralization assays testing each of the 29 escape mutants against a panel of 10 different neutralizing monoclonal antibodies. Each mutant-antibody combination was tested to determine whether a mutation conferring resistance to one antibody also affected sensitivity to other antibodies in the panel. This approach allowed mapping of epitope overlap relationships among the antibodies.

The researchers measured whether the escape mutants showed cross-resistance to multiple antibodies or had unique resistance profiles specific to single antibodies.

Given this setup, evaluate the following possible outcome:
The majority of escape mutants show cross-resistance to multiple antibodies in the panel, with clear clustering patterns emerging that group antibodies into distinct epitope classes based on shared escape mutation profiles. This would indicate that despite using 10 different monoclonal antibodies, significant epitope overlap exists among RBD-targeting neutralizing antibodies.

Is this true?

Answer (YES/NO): YES